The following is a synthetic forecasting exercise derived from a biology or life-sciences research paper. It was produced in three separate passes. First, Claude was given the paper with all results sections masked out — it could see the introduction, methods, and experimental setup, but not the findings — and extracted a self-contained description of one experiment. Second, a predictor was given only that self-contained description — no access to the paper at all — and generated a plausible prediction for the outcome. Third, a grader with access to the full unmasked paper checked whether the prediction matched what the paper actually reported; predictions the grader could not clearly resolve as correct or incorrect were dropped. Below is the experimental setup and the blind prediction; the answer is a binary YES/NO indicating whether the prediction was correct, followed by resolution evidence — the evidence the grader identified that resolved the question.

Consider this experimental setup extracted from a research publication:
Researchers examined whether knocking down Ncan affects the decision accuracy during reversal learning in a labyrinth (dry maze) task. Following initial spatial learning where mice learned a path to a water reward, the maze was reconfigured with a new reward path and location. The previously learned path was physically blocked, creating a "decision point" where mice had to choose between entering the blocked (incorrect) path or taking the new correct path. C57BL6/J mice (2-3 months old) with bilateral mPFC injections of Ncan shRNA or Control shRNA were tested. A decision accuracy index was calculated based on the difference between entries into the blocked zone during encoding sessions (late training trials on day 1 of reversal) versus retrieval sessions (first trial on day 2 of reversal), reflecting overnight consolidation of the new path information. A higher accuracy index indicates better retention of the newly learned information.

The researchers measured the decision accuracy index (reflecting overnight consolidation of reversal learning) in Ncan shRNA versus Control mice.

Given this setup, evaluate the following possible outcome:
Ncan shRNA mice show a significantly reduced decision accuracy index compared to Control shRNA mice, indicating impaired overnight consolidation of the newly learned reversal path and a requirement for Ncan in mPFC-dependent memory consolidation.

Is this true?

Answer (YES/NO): NO